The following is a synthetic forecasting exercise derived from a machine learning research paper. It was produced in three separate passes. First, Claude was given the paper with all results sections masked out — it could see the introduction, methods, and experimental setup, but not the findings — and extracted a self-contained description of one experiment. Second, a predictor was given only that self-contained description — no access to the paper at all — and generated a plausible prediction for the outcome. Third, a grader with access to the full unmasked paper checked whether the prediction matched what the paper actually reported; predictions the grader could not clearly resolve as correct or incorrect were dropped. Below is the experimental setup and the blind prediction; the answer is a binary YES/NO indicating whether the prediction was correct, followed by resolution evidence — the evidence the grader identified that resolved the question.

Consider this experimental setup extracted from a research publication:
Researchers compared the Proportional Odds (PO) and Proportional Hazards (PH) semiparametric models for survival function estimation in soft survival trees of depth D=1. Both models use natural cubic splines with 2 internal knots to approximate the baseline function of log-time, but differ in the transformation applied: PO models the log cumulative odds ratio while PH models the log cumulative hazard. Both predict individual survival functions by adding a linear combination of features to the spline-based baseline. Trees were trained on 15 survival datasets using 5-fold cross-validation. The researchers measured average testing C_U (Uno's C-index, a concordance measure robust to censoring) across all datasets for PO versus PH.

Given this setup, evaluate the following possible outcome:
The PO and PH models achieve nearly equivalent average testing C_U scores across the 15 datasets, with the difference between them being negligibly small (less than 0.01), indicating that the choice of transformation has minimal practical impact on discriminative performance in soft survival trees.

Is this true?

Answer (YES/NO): YES